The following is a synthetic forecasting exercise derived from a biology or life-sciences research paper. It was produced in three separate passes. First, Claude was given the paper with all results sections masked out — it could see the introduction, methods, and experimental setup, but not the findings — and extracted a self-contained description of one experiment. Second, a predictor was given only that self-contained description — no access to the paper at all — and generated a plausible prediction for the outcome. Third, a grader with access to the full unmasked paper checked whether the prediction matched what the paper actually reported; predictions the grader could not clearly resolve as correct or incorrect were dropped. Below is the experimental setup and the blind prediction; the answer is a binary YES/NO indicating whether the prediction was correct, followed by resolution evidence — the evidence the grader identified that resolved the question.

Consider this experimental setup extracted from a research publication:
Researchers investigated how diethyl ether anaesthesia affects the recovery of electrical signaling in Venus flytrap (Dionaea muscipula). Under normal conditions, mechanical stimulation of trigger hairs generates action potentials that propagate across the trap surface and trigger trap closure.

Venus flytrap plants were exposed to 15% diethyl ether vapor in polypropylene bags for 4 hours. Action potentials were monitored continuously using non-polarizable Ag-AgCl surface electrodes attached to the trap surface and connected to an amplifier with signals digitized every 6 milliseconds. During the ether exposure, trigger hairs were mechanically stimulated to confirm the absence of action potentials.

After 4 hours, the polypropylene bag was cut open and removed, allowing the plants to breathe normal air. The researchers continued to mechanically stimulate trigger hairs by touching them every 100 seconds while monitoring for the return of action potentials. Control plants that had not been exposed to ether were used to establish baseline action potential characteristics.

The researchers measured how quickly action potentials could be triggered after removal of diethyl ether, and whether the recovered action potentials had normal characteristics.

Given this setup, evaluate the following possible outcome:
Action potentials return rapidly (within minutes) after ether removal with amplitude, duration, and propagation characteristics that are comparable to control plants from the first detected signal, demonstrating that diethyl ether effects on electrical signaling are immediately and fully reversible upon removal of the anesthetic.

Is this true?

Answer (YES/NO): NO